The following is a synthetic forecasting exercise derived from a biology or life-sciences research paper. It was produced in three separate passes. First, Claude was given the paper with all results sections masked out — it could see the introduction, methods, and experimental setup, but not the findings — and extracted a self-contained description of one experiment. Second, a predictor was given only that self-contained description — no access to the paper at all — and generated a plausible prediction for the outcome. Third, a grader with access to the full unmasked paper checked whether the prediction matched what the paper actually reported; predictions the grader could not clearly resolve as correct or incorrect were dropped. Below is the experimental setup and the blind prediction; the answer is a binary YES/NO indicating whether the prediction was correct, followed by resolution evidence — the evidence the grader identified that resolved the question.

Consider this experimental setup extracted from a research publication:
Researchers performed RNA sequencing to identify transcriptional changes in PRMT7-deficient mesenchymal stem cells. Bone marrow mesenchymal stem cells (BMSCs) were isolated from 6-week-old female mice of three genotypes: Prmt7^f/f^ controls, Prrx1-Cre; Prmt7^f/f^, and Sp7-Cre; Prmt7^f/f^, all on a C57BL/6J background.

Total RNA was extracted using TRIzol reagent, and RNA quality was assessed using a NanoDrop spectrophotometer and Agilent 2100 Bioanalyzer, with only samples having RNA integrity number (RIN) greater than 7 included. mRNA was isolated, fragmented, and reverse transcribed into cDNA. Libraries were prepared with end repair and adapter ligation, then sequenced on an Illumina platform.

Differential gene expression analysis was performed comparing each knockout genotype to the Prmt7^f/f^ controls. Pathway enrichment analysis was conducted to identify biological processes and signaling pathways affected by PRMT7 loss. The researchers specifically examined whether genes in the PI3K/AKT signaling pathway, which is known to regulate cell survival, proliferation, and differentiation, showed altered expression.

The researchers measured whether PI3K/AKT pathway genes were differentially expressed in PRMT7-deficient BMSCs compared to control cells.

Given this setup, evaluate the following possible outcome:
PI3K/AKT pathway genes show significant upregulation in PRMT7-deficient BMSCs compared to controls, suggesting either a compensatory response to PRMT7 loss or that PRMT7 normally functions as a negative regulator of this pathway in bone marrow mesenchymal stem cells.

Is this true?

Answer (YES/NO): NO